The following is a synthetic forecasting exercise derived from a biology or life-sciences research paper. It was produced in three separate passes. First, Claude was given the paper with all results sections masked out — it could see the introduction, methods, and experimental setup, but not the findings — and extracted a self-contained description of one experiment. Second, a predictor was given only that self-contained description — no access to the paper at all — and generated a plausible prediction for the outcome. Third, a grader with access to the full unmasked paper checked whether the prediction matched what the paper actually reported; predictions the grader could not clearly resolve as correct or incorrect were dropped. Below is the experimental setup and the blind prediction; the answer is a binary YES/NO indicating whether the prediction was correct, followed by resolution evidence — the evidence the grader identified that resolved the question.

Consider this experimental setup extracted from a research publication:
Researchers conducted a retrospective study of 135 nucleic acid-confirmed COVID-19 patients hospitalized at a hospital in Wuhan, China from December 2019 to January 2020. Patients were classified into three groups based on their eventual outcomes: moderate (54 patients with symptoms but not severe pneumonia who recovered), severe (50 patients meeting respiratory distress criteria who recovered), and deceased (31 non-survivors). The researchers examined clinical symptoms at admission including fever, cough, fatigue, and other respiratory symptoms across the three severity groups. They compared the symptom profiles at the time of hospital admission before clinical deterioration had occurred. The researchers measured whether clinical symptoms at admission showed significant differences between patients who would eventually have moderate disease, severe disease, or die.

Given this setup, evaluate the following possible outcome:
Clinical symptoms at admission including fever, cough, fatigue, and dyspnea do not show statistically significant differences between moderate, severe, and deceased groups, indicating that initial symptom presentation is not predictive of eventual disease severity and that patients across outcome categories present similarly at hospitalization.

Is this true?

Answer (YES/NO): YES